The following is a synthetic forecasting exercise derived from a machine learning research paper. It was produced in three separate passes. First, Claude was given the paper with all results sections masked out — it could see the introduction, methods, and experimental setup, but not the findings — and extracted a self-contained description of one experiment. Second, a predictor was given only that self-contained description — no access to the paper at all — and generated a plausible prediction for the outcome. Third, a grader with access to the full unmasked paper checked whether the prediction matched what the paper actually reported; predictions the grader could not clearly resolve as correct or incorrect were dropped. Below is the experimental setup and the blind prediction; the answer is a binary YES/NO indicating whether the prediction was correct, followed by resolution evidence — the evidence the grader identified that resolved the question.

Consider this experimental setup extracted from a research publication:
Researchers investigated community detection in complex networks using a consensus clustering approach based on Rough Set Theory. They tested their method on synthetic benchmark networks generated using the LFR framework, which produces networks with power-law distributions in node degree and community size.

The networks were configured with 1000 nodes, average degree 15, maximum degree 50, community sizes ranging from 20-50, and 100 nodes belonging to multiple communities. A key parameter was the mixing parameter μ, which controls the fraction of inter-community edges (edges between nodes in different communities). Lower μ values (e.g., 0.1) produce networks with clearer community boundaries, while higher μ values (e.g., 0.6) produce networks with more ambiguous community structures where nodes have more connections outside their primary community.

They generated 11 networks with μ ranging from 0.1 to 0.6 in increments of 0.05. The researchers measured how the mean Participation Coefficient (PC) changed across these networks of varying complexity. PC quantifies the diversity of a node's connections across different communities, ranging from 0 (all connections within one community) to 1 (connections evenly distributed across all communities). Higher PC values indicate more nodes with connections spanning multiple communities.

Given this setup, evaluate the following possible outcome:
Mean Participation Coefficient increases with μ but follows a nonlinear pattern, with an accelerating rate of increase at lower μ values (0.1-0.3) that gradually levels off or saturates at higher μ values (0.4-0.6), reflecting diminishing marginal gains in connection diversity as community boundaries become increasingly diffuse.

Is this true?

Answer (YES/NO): NO